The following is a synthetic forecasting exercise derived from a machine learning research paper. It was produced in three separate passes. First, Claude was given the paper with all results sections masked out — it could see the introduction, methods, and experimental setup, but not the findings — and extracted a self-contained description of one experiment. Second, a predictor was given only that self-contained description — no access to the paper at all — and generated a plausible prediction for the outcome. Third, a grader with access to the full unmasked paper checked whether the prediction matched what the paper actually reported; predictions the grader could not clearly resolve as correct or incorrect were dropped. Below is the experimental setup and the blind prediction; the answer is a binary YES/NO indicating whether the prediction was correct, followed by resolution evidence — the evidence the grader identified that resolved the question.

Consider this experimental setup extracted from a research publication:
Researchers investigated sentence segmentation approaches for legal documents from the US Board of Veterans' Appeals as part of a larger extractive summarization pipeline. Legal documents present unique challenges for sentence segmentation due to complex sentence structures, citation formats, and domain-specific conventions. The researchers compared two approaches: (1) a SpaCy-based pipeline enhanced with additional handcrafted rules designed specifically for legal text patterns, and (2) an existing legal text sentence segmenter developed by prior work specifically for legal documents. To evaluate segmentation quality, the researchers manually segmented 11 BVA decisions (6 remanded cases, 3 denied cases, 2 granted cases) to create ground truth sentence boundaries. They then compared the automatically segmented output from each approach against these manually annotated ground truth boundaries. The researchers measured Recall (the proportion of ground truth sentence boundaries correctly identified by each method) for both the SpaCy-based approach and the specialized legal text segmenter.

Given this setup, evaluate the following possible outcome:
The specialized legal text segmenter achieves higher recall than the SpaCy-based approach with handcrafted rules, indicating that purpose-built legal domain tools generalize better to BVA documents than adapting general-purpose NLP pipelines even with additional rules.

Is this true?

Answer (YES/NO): NO